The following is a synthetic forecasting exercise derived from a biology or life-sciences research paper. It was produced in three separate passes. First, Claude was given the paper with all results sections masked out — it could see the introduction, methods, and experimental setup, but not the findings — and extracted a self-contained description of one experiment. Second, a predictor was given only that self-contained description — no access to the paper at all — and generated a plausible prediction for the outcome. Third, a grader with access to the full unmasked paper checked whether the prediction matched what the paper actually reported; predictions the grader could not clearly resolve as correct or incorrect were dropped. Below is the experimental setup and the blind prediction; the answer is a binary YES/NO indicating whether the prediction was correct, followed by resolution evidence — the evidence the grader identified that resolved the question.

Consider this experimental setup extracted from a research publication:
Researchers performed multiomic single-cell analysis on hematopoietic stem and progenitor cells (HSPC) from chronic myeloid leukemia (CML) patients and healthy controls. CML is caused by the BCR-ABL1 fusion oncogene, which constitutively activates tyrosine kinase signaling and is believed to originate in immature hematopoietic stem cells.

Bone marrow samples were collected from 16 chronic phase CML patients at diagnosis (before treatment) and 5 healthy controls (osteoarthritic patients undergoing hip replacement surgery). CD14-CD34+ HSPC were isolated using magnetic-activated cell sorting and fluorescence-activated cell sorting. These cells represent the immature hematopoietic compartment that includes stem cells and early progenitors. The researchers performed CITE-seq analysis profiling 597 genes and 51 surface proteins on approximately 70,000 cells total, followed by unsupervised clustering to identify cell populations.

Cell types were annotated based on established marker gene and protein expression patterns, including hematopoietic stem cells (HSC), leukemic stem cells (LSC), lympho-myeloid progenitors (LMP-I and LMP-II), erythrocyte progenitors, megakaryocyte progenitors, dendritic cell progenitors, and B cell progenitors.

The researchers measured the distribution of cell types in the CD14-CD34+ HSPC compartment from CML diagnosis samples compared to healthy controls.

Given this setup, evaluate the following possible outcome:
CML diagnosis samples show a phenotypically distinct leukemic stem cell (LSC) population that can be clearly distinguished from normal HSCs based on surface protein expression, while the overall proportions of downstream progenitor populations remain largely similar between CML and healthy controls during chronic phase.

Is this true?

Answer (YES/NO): NO